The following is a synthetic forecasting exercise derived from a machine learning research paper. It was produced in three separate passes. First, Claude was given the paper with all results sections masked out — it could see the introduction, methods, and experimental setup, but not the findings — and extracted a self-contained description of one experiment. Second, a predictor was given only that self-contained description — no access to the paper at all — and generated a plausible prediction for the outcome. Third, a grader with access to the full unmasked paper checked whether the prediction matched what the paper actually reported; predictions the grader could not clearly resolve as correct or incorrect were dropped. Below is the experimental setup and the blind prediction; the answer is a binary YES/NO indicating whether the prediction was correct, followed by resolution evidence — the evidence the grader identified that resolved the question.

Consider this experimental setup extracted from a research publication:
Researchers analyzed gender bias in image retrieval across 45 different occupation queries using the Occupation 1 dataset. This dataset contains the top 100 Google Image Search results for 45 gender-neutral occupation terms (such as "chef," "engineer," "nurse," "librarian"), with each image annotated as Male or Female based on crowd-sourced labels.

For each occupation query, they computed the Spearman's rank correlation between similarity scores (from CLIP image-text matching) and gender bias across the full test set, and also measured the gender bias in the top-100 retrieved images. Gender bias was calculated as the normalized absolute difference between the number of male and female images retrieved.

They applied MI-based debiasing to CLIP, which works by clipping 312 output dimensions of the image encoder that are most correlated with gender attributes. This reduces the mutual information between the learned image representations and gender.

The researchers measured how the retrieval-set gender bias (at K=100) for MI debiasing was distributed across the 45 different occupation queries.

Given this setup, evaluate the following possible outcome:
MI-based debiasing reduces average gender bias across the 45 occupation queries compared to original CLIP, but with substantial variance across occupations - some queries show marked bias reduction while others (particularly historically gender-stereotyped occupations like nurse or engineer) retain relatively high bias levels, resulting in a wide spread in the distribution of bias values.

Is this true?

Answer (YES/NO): NO